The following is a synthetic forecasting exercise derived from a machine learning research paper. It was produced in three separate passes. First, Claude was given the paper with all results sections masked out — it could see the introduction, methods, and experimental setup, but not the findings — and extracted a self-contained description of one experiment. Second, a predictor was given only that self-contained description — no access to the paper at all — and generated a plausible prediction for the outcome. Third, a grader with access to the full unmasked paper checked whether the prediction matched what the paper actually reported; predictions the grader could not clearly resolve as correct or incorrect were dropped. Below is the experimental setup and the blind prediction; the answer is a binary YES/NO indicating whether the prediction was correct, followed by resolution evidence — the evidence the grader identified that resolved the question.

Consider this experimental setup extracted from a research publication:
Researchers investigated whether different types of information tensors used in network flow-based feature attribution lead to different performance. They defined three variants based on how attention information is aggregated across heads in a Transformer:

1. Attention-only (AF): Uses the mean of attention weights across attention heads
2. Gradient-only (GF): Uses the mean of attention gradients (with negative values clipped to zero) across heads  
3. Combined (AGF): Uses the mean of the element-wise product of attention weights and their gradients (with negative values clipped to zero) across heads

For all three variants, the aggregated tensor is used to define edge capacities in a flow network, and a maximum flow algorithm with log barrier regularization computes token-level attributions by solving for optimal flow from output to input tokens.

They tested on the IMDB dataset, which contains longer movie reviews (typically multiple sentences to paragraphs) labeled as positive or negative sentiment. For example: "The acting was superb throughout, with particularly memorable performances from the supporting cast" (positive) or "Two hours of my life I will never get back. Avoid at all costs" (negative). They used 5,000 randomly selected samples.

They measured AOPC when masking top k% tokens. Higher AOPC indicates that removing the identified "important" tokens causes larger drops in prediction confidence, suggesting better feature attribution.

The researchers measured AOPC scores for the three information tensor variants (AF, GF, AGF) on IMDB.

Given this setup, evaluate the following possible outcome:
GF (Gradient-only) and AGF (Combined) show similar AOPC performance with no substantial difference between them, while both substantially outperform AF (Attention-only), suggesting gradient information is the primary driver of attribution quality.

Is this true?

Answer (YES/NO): NO